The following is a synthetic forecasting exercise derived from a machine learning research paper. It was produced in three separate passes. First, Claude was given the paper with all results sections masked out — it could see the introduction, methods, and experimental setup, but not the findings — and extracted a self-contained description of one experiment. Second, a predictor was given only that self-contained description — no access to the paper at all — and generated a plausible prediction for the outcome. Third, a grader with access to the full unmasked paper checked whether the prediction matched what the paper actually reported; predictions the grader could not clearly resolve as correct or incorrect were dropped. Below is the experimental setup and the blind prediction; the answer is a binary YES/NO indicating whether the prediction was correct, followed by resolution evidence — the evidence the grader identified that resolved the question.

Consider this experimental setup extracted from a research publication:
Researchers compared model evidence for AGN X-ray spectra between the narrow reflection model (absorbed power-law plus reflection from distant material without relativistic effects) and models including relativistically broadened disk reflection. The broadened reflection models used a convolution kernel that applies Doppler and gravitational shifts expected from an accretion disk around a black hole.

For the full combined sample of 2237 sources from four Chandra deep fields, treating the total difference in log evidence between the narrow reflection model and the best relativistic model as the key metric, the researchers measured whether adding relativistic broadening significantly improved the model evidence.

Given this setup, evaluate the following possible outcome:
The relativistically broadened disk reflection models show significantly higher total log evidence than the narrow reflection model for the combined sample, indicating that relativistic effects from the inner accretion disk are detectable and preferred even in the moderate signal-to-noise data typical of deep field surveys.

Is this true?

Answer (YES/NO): YES